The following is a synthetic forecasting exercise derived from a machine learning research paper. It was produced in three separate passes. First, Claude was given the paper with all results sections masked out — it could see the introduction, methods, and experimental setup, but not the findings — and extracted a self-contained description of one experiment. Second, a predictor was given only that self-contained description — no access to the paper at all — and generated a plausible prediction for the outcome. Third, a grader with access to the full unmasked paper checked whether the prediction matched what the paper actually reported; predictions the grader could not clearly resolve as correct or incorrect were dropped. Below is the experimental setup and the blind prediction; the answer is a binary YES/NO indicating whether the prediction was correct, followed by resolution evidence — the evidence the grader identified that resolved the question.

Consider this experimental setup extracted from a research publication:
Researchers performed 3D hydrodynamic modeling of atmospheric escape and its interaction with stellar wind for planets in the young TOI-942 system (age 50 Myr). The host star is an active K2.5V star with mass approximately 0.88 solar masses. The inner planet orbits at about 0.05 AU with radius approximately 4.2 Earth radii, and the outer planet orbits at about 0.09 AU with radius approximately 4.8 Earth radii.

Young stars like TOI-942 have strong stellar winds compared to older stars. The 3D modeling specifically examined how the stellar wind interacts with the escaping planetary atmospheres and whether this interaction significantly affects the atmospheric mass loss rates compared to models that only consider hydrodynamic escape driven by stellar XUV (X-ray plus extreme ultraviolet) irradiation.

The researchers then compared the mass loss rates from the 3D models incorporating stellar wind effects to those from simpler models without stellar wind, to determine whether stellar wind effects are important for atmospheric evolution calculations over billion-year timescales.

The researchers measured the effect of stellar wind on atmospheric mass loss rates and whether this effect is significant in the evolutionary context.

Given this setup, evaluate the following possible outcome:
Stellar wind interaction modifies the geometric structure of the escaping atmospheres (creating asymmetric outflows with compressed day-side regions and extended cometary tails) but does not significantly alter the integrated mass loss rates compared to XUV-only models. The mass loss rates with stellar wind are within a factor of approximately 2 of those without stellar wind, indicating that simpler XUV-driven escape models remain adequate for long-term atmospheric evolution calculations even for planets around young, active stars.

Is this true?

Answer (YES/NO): YES